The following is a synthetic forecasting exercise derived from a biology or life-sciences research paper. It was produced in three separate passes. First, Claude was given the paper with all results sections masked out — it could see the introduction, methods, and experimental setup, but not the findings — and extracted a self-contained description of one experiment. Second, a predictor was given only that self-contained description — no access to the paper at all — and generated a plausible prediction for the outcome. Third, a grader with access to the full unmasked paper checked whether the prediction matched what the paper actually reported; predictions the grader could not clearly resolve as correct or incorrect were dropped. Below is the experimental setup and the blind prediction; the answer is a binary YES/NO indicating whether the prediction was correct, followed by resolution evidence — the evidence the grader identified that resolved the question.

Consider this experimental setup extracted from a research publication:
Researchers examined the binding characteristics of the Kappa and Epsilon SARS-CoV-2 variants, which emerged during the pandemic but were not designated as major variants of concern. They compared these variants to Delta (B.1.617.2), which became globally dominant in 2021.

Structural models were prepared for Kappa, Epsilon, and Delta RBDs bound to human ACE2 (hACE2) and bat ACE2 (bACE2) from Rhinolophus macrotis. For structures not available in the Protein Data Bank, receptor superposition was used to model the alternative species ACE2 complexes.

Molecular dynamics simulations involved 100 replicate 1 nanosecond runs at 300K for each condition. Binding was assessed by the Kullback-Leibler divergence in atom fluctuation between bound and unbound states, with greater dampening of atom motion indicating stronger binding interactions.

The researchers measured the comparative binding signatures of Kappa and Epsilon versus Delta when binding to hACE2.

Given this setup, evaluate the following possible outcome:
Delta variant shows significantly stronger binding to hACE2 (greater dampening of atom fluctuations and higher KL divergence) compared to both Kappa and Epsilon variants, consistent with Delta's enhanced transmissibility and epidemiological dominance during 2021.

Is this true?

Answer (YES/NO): YES